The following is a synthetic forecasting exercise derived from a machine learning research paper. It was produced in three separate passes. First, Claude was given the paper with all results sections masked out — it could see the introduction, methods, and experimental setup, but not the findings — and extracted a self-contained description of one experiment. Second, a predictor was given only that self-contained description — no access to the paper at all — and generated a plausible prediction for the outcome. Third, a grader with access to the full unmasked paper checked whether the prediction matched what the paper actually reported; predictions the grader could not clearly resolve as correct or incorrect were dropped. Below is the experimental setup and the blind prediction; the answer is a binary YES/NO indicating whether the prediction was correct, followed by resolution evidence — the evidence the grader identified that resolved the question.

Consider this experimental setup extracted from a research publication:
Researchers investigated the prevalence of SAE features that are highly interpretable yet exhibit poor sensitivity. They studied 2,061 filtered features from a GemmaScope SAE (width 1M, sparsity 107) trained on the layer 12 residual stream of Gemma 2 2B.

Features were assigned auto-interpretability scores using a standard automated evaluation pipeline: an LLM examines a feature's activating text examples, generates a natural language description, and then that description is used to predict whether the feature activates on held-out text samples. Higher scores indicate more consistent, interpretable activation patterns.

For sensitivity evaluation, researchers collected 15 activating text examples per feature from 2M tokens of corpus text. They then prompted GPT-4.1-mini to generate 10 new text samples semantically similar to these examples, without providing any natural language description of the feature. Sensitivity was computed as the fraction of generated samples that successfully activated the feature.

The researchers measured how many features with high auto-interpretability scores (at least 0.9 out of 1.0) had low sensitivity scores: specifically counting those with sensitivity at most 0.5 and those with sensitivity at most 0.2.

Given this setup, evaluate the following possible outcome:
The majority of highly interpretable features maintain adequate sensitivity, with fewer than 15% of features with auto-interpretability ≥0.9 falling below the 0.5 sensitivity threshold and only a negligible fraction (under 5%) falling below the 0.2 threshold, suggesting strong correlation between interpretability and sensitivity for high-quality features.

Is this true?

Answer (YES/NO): NO